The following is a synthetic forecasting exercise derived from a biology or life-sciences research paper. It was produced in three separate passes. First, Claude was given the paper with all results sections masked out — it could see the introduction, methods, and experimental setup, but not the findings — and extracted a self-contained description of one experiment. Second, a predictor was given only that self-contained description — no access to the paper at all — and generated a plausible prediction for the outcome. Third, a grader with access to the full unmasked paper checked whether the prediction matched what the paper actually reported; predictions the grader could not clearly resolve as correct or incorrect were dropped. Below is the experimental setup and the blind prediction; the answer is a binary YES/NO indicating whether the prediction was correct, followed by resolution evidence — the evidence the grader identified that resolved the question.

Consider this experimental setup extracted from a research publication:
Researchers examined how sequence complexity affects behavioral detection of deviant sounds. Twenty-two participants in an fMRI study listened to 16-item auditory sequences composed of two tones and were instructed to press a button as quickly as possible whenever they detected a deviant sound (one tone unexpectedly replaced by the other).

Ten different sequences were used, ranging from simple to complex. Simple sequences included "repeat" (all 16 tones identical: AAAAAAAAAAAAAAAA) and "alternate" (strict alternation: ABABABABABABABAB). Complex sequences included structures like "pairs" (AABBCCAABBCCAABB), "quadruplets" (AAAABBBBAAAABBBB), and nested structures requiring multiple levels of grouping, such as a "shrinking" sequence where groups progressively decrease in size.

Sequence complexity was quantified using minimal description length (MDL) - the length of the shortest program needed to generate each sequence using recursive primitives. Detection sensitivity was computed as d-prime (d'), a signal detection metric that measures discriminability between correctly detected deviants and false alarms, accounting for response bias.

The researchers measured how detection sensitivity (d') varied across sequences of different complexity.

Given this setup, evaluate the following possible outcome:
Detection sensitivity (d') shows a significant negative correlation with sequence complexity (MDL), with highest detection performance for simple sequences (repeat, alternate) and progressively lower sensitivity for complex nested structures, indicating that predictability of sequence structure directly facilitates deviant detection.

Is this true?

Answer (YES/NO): YES